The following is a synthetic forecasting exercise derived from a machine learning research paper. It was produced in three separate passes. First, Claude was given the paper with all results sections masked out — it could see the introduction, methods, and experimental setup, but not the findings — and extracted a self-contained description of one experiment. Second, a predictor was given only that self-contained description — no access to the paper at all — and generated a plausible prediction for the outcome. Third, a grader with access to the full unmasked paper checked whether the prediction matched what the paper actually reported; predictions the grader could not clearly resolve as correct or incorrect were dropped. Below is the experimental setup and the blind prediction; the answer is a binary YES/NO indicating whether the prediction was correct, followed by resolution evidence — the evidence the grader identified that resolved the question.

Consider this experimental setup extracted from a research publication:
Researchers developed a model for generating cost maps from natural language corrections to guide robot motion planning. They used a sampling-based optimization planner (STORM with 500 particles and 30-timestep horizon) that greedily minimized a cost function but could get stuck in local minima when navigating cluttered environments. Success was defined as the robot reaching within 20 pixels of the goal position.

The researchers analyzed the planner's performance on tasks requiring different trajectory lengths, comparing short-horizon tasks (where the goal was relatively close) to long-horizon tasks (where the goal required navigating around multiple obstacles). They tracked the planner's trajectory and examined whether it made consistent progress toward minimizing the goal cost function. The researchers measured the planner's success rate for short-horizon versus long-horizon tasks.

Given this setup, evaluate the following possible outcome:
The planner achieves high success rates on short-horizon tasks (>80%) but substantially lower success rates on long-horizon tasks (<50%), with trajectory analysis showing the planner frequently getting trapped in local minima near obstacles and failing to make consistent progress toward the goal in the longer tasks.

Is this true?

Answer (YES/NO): NO